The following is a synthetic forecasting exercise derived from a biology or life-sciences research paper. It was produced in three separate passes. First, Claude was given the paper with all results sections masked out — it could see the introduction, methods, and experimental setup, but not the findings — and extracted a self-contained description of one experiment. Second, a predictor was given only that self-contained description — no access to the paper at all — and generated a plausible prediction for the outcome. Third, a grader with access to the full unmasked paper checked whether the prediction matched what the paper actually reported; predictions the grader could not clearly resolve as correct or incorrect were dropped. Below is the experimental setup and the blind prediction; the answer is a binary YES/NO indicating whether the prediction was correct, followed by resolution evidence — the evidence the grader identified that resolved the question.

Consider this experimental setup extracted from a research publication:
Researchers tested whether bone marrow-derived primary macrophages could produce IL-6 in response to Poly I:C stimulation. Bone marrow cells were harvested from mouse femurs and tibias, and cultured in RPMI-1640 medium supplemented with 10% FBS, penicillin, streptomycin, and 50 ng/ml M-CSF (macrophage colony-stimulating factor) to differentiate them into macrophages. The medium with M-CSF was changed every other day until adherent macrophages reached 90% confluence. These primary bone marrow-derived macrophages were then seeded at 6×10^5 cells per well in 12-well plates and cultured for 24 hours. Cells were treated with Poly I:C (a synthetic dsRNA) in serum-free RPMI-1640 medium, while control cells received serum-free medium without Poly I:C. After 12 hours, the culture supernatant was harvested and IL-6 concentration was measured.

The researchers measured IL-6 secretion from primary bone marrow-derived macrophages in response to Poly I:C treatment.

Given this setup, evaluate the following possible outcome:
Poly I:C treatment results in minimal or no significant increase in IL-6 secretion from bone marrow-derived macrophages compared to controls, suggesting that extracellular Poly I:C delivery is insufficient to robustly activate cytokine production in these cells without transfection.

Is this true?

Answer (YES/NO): NO